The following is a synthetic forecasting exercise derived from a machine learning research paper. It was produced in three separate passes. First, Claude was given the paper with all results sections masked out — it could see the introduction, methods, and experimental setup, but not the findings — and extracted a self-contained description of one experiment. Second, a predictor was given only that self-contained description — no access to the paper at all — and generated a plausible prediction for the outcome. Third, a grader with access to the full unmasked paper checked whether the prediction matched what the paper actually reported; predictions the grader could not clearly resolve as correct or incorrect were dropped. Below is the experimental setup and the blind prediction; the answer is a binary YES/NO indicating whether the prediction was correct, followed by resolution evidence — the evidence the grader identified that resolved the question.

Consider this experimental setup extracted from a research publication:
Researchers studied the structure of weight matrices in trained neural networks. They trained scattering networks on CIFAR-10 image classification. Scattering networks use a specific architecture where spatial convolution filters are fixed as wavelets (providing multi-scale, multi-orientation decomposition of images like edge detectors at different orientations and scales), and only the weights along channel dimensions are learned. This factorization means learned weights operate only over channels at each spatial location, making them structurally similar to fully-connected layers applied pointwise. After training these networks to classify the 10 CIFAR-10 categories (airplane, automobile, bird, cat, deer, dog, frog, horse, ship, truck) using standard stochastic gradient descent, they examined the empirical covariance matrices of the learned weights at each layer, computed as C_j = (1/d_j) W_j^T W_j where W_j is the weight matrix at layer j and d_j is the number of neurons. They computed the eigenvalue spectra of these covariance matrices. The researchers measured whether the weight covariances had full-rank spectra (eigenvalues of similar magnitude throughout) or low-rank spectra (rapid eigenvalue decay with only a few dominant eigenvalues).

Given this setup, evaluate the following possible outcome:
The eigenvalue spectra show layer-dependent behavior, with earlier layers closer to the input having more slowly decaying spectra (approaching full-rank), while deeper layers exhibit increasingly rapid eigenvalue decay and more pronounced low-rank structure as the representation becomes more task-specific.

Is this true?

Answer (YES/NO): NO